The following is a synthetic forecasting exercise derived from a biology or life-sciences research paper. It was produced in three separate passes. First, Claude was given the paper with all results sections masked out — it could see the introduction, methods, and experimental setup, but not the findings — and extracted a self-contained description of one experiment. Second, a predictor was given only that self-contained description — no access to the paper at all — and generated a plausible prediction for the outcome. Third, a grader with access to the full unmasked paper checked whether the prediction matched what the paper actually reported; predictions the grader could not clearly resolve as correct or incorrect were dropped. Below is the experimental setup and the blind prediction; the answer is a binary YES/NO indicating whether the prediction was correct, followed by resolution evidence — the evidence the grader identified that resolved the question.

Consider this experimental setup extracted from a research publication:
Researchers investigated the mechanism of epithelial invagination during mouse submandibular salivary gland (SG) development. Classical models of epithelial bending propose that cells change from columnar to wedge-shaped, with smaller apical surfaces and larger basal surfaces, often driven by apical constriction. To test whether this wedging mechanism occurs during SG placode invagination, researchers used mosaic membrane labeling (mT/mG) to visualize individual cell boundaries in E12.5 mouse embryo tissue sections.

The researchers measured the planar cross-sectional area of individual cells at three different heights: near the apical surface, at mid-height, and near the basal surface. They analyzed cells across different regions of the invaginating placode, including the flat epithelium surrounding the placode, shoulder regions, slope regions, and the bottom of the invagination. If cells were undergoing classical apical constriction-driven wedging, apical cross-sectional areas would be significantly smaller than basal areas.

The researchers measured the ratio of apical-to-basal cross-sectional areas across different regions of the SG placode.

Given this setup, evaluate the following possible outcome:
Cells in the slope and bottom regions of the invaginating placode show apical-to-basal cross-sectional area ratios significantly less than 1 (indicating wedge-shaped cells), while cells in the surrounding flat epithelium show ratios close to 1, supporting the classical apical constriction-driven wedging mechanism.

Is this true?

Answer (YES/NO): NO